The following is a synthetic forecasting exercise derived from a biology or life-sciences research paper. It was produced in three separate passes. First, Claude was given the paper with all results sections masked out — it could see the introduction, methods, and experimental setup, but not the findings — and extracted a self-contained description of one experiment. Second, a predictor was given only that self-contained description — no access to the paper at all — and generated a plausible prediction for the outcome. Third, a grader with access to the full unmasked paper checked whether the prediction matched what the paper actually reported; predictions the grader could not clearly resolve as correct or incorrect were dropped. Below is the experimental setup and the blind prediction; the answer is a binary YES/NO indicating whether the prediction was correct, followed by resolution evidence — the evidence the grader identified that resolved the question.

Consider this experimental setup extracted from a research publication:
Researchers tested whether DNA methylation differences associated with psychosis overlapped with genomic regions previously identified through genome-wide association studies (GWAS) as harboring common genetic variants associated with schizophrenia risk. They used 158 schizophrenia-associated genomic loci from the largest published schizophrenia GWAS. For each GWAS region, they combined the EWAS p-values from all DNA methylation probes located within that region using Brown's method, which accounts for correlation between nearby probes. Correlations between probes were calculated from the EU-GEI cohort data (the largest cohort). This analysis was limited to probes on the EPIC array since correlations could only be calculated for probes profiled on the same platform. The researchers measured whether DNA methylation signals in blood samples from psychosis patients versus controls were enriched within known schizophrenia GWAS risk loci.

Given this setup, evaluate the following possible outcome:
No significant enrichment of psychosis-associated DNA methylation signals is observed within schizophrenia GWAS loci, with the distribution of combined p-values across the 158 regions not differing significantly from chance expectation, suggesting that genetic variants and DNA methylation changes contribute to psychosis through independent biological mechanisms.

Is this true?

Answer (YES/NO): NO